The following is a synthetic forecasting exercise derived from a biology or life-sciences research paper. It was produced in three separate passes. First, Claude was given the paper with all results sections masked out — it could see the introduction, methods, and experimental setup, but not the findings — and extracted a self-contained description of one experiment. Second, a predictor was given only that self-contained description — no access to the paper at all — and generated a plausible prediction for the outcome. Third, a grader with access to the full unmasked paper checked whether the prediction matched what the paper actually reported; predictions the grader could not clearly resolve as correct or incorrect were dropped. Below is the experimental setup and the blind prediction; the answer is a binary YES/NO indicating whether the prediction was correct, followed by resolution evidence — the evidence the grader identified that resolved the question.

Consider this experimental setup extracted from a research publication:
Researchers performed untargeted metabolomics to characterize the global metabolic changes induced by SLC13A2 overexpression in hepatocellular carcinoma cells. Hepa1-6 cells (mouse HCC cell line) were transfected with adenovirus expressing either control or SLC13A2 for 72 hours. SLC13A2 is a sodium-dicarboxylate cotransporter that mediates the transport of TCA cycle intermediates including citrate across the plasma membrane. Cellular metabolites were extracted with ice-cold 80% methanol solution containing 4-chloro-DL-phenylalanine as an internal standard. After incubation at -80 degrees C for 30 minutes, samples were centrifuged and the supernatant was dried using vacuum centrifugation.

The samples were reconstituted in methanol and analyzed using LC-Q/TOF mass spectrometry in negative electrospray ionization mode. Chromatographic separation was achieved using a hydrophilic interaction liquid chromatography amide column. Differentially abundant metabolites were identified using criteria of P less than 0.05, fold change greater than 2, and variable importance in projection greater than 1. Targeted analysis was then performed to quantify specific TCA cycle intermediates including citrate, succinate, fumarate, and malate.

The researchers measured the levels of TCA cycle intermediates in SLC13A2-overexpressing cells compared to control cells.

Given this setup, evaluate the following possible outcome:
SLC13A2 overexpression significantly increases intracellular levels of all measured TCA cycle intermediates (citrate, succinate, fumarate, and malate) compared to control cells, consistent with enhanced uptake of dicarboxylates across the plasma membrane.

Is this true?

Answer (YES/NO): NO